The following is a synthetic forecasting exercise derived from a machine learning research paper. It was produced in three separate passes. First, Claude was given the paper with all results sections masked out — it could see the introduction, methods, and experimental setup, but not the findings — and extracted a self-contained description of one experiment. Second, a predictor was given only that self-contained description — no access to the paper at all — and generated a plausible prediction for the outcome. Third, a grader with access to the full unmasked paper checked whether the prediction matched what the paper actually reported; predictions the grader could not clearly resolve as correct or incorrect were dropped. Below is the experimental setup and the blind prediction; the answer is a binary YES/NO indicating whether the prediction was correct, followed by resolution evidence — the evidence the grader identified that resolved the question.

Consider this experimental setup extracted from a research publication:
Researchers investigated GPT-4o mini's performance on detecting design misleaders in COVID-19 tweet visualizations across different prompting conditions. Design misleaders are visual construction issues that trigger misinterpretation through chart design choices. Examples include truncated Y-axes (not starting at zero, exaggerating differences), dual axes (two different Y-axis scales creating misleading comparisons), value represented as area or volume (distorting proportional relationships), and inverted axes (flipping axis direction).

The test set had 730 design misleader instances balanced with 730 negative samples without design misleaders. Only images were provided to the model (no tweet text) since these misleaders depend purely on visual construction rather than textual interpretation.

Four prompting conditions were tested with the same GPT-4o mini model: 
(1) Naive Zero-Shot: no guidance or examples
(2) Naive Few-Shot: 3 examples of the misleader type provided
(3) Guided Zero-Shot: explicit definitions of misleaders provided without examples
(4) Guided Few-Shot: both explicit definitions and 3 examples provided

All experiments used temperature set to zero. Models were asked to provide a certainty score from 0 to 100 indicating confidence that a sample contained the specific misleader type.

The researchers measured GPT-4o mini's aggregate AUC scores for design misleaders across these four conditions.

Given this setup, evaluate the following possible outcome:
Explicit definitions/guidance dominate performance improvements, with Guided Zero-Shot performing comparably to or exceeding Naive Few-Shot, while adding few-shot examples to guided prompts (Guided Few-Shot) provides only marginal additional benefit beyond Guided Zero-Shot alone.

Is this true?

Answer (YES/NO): NO